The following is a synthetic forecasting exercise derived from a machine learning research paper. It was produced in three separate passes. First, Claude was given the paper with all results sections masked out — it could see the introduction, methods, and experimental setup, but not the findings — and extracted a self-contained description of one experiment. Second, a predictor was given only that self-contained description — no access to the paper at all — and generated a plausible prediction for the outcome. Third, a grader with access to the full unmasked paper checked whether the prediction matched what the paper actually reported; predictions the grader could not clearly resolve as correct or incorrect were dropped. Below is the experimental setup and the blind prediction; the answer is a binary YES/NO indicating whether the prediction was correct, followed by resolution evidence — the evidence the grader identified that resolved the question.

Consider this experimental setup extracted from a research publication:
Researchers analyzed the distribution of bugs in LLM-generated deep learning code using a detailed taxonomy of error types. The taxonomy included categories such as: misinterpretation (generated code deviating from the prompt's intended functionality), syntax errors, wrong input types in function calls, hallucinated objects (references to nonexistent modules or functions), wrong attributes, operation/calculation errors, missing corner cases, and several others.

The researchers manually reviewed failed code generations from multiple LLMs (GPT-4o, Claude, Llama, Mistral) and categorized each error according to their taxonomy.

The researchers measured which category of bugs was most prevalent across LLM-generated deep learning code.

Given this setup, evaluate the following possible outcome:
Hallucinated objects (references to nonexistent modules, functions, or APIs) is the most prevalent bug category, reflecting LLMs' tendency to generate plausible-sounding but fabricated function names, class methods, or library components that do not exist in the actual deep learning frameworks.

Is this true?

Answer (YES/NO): NO